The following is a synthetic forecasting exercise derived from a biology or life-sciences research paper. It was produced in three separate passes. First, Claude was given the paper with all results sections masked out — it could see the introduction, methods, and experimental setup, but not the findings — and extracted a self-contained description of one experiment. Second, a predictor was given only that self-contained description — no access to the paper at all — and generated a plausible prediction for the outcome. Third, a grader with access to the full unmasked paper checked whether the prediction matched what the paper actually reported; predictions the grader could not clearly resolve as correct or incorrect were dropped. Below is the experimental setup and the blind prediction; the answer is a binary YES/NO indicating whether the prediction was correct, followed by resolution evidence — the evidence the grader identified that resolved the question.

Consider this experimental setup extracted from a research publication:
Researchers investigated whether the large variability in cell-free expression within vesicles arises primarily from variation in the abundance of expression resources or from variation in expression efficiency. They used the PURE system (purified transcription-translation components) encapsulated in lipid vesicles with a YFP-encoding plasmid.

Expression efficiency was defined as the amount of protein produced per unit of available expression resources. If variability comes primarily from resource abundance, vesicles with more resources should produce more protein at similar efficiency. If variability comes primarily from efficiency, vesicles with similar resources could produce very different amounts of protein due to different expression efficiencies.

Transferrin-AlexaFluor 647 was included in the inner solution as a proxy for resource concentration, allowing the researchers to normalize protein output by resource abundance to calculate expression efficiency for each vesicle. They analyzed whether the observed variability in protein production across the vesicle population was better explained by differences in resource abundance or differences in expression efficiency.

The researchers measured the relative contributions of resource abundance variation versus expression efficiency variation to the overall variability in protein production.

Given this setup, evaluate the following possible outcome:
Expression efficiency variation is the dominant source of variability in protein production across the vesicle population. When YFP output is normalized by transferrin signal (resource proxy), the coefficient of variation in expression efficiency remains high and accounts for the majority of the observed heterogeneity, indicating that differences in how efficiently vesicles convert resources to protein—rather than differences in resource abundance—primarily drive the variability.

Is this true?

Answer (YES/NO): YES